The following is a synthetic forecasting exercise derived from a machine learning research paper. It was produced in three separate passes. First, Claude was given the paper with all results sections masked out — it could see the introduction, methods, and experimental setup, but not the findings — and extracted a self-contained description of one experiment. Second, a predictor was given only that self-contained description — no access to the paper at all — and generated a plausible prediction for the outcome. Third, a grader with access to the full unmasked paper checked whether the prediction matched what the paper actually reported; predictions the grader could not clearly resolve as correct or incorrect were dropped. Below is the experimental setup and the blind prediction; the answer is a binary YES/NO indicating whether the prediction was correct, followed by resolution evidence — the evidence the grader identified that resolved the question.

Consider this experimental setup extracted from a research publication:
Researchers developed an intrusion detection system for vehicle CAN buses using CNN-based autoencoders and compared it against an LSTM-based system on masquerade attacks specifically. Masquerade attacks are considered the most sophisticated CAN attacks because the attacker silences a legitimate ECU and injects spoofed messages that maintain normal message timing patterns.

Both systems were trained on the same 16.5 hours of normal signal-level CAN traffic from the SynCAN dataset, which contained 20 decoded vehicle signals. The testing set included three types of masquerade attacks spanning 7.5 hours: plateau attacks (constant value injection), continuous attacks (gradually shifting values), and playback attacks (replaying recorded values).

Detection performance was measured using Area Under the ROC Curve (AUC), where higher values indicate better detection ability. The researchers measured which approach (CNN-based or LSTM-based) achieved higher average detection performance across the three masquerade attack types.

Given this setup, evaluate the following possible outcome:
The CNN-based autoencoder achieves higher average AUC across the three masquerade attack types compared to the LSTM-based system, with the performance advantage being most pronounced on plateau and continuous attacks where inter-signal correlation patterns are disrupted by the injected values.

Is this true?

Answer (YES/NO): NO